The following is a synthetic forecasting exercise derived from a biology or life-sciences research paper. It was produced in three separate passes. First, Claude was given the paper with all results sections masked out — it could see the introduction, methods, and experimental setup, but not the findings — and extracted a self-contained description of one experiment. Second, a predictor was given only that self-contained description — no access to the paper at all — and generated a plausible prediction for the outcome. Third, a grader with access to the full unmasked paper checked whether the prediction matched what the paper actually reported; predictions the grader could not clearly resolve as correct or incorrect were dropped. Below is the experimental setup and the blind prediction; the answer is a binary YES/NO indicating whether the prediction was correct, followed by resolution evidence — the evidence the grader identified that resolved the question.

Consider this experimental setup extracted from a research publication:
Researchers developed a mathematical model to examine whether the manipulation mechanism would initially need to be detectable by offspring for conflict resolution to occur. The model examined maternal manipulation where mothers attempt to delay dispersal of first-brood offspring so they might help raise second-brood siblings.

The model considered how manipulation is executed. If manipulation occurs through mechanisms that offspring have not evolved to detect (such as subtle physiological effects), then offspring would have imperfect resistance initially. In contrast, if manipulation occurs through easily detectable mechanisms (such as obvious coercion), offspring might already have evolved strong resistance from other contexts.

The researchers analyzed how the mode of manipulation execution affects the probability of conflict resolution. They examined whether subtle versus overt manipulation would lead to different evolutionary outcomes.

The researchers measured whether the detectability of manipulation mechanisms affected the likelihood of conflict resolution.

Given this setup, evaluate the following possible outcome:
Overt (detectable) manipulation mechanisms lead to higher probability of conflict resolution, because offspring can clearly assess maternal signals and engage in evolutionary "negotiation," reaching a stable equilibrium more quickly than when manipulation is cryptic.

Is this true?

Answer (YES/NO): NO